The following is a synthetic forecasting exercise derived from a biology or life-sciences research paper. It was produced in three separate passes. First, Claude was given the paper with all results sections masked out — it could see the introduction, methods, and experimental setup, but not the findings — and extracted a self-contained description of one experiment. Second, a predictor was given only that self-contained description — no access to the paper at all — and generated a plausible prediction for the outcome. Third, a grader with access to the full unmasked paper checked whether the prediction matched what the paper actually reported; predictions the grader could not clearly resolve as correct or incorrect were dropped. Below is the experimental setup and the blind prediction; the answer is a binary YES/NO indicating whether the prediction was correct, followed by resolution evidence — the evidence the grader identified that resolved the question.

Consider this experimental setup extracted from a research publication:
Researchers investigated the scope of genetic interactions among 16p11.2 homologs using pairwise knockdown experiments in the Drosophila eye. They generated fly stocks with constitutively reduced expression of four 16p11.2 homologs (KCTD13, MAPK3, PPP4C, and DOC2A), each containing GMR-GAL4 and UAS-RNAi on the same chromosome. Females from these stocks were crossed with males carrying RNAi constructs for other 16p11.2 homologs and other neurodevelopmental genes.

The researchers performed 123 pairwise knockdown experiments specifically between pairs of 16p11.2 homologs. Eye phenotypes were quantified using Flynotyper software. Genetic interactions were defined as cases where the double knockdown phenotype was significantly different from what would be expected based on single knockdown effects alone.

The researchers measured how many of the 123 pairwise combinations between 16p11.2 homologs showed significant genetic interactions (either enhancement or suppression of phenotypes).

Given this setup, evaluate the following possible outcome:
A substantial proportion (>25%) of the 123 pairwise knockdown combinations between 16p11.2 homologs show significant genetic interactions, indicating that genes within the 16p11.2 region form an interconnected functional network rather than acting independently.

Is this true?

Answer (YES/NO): YES